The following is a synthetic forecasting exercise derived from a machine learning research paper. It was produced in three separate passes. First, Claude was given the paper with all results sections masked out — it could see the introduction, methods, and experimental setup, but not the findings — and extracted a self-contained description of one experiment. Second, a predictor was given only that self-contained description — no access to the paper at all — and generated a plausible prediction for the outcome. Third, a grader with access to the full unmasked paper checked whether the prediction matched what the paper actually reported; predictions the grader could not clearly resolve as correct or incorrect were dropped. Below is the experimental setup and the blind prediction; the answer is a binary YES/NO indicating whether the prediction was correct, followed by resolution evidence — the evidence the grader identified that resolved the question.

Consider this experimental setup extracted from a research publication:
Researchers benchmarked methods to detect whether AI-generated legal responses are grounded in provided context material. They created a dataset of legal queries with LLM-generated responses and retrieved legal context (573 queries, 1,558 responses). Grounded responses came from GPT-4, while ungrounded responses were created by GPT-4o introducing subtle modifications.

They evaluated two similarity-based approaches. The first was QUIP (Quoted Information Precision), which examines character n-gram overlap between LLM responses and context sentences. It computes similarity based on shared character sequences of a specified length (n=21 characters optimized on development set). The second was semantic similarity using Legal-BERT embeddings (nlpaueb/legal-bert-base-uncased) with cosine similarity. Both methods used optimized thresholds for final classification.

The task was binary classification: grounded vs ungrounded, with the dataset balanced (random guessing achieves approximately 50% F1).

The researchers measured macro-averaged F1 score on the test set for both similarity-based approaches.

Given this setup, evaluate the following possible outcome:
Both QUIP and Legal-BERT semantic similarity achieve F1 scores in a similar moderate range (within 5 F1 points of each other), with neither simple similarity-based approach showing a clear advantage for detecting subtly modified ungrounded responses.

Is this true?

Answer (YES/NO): NO